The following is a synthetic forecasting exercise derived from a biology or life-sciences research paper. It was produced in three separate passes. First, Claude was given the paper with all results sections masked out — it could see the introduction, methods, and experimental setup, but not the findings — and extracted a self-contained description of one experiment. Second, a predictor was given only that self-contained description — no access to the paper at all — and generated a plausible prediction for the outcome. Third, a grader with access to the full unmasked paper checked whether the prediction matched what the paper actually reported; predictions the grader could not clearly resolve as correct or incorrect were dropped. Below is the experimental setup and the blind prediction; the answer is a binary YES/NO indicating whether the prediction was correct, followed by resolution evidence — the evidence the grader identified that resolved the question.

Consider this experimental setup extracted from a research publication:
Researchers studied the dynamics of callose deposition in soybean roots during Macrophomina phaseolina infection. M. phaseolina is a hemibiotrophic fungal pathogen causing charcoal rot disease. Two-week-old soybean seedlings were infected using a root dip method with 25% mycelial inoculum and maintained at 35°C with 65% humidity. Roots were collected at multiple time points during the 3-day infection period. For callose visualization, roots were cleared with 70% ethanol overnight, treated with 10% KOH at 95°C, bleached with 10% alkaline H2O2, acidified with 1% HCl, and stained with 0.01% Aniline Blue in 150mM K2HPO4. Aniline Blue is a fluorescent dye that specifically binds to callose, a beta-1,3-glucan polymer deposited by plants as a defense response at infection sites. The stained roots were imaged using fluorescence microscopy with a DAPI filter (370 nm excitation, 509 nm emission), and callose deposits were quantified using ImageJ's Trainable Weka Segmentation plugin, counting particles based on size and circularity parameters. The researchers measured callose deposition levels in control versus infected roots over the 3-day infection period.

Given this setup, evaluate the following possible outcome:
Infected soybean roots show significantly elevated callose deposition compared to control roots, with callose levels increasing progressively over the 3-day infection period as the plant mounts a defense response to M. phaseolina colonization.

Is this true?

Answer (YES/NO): NO